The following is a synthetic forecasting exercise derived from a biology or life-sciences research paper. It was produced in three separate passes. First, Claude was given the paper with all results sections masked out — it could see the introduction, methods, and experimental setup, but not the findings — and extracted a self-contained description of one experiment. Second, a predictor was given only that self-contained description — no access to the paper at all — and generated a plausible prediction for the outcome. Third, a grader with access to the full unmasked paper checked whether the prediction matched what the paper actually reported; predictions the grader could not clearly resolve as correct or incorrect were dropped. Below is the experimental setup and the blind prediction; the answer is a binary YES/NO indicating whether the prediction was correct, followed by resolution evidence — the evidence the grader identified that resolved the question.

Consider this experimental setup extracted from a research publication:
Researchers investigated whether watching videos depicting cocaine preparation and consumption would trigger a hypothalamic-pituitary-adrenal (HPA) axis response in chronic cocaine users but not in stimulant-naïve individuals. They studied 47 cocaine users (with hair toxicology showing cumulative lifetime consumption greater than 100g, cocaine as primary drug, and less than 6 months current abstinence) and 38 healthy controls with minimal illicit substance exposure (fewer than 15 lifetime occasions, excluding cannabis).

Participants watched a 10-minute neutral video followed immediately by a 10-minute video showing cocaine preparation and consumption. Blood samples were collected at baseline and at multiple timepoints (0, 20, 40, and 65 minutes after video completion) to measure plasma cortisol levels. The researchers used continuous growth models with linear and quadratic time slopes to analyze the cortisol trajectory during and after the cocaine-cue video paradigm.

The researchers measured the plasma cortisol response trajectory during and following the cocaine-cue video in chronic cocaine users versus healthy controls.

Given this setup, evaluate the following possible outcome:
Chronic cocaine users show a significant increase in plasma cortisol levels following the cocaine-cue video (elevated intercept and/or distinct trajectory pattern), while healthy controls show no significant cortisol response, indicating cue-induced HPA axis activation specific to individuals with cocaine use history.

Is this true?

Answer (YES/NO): NO